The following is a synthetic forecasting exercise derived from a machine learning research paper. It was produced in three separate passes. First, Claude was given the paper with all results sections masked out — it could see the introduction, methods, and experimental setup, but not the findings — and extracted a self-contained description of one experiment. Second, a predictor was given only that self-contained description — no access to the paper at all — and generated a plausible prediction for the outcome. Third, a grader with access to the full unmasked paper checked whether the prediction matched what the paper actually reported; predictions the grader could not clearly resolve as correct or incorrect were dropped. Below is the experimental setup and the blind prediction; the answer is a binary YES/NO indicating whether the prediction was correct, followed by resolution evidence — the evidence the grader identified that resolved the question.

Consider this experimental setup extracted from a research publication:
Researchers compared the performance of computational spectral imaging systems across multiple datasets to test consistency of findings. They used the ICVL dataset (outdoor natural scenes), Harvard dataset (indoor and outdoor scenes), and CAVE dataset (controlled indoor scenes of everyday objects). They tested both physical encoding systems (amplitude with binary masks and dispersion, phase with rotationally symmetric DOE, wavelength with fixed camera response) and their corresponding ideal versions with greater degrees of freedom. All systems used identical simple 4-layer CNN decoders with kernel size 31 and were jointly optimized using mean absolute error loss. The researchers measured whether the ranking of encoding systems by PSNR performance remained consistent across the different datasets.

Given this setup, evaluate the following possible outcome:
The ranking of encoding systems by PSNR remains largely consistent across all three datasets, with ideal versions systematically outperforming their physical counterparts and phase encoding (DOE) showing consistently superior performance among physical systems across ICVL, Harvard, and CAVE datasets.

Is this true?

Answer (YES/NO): NO